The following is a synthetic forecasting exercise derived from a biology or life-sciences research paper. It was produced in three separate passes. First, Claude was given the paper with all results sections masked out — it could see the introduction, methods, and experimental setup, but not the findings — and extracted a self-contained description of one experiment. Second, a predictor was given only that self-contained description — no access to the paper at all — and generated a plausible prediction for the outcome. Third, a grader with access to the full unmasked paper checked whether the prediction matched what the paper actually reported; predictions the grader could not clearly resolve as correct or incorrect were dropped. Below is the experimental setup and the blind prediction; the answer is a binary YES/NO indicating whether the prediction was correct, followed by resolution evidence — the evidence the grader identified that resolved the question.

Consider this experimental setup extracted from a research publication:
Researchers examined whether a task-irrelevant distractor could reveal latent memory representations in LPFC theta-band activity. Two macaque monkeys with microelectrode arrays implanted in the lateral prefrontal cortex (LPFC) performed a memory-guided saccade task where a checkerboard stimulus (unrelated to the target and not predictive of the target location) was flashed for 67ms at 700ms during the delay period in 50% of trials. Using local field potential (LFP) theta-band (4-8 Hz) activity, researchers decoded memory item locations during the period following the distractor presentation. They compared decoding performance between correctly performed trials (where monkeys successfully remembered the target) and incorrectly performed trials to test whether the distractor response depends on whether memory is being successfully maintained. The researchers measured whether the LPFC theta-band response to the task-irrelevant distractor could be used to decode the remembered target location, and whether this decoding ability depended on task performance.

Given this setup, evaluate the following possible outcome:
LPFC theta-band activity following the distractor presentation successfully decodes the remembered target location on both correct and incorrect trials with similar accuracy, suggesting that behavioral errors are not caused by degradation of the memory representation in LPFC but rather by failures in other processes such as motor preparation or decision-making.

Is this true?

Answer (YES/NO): NO